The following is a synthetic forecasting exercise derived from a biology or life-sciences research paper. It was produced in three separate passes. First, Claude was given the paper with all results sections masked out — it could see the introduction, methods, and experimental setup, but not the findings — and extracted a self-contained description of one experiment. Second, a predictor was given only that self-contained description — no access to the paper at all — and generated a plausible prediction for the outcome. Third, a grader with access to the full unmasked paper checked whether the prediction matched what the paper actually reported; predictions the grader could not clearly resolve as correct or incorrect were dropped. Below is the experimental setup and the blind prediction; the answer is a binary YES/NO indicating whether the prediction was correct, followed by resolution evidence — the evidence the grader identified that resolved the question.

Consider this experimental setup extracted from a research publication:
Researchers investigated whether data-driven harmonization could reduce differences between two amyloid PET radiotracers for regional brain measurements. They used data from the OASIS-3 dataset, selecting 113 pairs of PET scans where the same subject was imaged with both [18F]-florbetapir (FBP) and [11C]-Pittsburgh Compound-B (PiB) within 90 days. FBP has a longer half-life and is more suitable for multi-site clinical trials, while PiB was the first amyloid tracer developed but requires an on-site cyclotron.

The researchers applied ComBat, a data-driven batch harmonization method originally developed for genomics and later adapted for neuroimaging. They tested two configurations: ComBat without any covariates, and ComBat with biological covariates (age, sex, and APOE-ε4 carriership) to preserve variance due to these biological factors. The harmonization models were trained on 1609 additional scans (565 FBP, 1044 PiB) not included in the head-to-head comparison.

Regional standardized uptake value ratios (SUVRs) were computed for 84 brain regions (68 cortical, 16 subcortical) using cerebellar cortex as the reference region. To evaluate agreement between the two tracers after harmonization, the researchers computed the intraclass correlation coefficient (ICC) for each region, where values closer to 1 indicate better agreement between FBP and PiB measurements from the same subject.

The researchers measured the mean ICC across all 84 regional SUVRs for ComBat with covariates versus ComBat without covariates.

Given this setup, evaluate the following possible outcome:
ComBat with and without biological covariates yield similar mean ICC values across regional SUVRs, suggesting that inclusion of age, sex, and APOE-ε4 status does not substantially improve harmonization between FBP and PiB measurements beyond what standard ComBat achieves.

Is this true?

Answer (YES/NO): NO